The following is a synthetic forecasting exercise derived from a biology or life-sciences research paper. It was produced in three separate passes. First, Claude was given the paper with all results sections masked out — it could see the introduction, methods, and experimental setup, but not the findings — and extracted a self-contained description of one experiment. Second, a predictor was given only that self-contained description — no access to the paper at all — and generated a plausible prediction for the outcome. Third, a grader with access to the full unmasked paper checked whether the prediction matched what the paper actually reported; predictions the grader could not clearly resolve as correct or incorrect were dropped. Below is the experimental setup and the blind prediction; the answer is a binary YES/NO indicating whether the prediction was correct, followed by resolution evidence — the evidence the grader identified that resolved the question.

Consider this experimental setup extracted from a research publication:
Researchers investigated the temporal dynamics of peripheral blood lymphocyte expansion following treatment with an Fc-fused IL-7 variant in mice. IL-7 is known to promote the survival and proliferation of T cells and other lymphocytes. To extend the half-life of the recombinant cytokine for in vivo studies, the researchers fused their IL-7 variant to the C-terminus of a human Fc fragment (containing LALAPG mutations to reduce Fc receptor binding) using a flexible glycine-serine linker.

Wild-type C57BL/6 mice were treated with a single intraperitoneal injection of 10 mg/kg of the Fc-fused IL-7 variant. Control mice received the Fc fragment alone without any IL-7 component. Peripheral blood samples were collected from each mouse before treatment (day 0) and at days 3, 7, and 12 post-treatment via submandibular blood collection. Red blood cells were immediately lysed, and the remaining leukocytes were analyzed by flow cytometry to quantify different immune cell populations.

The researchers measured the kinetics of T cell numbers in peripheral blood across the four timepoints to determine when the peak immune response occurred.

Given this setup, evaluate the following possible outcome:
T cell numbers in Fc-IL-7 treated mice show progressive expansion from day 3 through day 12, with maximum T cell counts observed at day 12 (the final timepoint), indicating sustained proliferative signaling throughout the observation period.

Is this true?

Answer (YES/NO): NO